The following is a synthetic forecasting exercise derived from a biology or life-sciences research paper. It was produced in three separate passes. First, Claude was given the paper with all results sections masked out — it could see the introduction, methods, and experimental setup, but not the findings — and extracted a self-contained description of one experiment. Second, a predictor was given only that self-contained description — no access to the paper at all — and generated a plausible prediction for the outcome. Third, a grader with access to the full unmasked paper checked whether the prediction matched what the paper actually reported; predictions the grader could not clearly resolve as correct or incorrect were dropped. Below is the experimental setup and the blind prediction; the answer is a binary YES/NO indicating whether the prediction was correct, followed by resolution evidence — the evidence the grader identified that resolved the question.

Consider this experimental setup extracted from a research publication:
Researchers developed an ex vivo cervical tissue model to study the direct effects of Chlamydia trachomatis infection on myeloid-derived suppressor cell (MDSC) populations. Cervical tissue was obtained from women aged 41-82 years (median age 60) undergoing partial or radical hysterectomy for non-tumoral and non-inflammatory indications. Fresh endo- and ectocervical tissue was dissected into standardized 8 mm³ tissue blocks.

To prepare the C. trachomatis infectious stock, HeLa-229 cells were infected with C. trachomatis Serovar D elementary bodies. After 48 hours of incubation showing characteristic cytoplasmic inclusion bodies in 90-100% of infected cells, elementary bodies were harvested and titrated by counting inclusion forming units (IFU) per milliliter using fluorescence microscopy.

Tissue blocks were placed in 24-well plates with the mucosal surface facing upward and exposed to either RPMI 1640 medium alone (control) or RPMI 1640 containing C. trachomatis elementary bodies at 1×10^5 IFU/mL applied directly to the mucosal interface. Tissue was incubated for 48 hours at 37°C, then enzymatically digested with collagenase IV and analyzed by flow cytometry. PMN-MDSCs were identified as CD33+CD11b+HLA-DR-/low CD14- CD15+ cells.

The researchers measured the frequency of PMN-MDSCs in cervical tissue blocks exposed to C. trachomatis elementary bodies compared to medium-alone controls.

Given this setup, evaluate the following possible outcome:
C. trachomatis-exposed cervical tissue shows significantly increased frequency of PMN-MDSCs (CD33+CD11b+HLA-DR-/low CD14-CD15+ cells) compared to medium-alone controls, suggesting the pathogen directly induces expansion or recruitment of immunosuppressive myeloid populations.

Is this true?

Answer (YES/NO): YES